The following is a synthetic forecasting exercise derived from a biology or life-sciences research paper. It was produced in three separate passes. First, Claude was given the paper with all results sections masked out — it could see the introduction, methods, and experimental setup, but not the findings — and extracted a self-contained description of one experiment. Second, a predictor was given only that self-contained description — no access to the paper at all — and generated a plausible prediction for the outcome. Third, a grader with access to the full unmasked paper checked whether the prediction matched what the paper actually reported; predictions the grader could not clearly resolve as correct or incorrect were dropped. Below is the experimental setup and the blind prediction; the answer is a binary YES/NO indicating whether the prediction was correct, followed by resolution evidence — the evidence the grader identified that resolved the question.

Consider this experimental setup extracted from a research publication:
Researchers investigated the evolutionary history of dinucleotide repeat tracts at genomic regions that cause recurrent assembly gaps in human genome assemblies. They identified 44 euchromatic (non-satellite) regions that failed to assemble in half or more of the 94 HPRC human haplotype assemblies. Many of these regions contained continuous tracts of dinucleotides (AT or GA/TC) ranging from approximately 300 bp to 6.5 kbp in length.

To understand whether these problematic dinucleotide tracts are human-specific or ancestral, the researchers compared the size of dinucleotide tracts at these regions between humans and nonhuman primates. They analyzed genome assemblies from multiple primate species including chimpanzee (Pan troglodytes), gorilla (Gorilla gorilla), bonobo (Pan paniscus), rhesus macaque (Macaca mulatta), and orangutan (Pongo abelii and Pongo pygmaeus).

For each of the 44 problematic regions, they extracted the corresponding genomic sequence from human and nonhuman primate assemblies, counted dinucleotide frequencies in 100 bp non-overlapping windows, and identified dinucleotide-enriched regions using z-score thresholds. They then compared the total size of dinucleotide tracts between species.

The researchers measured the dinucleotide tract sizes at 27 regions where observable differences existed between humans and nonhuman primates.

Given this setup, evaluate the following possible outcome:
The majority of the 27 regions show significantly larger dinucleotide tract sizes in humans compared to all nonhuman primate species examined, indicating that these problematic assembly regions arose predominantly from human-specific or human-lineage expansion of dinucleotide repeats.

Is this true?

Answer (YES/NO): YES